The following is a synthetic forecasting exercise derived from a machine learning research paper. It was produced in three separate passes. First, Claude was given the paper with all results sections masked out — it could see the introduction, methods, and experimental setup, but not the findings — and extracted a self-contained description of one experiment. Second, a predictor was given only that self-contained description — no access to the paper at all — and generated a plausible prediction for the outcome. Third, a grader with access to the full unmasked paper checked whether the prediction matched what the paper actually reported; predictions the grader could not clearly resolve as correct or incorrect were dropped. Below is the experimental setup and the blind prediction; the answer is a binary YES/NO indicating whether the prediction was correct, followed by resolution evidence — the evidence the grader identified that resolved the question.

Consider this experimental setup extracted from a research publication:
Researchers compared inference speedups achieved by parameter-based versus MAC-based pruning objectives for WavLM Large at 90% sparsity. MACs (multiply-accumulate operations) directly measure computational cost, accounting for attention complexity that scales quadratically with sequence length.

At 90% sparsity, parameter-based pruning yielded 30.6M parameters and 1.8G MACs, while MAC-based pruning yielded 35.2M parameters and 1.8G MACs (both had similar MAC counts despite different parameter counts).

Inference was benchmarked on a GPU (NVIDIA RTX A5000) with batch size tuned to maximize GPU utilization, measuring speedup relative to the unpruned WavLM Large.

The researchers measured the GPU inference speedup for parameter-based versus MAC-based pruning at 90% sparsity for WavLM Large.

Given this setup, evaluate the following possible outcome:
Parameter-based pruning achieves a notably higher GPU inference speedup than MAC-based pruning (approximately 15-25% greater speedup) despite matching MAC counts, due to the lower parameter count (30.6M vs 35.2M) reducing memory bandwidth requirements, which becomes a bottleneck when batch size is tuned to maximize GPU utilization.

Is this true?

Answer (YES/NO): NO